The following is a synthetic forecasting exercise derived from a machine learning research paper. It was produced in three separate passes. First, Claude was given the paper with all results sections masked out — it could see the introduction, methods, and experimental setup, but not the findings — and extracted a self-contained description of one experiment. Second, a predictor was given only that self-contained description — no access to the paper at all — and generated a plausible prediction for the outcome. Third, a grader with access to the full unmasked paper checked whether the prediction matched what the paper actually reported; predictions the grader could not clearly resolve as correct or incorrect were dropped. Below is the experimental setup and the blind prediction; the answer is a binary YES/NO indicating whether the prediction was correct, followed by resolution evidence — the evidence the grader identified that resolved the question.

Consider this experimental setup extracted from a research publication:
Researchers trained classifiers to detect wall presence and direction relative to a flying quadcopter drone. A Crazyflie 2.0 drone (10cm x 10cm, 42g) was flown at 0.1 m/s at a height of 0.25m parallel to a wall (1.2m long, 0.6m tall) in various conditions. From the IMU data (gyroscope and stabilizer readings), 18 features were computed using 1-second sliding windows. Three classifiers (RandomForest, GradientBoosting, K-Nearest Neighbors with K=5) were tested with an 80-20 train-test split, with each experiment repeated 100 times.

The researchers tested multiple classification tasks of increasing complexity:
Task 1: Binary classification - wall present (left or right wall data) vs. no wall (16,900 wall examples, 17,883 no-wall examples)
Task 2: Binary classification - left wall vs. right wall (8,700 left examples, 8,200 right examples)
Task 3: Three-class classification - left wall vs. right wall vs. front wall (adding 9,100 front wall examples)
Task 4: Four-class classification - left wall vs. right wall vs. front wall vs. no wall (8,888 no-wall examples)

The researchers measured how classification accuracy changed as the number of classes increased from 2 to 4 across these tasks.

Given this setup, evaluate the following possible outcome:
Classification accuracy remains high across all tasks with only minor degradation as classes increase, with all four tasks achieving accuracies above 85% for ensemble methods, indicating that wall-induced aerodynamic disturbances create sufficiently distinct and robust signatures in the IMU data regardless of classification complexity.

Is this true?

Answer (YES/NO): NO